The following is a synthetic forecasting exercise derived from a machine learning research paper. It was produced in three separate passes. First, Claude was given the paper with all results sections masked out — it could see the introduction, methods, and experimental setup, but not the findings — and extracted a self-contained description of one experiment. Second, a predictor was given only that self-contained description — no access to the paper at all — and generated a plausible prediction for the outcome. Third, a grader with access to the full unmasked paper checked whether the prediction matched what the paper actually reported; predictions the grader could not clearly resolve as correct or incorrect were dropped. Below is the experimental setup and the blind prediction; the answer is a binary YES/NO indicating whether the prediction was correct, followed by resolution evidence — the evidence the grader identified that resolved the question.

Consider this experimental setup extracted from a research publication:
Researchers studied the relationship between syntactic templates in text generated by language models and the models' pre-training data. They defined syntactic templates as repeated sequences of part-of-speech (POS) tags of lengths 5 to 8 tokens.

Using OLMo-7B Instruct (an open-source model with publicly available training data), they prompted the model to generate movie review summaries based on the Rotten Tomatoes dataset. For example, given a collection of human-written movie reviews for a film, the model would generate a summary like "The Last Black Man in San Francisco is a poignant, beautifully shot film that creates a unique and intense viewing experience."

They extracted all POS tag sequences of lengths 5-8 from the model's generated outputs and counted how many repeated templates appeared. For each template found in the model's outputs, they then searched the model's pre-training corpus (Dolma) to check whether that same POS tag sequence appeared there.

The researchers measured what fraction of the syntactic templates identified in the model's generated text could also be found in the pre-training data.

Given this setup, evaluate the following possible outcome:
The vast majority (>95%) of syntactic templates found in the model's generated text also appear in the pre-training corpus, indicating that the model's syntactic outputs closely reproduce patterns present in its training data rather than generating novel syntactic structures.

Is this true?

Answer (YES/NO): NO